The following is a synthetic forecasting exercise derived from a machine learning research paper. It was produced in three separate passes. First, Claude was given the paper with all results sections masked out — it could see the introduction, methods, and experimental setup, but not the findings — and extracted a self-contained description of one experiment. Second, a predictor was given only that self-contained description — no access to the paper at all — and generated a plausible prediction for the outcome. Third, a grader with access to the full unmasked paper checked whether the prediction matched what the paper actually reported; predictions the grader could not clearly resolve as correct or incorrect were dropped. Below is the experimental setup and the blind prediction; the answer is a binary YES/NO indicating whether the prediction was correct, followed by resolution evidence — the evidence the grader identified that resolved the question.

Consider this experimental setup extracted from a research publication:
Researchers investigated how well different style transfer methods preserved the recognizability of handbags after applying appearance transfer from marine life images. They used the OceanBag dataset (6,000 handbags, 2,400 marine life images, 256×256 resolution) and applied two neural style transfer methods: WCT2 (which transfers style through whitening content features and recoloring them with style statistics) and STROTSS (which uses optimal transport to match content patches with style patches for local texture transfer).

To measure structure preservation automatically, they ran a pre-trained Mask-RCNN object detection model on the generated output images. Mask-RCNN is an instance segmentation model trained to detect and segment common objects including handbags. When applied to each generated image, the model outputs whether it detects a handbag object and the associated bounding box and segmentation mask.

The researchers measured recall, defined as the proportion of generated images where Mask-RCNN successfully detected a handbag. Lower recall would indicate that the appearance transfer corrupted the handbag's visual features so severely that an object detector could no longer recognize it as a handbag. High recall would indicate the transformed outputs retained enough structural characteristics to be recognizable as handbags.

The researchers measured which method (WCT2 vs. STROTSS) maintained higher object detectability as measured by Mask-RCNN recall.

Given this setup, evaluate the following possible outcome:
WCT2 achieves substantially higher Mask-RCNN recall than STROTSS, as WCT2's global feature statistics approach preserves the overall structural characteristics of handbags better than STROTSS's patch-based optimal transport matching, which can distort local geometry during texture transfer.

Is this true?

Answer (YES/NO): YES